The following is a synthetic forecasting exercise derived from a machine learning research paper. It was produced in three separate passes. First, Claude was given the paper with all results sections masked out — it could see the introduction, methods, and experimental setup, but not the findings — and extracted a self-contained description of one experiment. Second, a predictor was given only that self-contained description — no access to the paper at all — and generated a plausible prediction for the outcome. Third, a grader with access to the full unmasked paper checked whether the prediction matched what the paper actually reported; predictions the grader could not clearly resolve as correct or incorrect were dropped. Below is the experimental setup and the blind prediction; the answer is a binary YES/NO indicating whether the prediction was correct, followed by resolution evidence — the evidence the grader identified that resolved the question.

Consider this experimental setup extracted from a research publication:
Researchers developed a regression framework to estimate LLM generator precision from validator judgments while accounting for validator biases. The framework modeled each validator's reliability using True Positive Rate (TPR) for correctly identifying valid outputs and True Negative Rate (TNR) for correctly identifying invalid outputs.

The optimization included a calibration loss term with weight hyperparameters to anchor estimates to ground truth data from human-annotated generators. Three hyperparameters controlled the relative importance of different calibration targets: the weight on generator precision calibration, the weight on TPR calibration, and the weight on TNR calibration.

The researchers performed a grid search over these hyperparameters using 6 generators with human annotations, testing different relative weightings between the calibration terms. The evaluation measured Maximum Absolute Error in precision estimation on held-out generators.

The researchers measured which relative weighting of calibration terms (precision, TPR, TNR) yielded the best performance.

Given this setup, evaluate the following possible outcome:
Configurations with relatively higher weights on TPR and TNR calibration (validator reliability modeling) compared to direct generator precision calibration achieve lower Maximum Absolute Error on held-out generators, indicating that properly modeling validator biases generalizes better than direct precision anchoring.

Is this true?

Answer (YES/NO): NO